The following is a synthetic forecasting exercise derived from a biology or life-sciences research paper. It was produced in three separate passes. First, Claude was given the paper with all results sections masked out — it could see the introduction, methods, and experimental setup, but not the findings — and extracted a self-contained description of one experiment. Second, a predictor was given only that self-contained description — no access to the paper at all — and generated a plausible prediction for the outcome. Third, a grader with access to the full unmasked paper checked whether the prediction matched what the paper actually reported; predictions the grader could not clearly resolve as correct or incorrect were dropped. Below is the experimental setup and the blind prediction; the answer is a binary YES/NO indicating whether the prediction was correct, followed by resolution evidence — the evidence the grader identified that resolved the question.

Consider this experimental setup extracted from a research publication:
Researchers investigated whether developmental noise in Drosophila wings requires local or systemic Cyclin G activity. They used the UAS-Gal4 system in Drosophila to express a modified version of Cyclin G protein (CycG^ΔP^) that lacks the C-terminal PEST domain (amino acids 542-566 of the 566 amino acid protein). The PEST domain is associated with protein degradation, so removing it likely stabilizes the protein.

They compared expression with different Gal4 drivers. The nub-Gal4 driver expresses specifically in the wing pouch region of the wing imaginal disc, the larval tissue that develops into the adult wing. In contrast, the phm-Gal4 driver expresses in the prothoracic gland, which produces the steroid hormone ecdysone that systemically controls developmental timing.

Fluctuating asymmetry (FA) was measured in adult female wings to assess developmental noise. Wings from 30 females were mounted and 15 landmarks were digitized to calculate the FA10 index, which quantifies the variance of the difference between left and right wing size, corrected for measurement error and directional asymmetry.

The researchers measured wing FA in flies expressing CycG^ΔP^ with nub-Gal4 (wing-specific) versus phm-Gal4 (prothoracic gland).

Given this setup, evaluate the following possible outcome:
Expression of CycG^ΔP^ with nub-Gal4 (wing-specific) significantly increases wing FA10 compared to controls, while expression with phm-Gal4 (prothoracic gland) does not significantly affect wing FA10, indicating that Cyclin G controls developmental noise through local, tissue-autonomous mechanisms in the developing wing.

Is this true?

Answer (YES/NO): YES